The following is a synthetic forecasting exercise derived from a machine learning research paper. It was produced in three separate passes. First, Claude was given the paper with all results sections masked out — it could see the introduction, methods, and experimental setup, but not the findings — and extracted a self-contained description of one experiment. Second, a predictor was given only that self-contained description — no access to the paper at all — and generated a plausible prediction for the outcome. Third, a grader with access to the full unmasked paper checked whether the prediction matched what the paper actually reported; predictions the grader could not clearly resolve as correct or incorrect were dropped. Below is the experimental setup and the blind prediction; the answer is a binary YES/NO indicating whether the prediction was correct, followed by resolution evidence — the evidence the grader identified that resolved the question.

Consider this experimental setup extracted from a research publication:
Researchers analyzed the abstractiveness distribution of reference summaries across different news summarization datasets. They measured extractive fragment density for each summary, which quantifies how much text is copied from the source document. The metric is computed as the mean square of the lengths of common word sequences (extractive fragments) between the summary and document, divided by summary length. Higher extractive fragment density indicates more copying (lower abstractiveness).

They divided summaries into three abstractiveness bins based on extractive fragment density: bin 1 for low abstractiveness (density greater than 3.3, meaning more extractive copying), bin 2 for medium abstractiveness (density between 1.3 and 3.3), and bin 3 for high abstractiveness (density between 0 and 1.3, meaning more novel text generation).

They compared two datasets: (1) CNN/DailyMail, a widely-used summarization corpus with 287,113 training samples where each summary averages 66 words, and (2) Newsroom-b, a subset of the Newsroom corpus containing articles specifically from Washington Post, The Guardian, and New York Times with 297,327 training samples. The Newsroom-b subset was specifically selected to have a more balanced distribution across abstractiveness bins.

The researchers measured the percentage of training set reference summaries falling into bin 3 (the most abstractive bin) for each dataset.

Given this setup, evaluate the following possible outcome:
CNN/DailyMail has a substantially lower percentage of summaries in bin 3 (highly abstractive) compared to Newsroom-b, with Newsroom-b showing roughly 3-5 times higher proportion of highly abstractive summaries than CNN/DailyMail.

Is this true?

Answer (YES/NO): NO